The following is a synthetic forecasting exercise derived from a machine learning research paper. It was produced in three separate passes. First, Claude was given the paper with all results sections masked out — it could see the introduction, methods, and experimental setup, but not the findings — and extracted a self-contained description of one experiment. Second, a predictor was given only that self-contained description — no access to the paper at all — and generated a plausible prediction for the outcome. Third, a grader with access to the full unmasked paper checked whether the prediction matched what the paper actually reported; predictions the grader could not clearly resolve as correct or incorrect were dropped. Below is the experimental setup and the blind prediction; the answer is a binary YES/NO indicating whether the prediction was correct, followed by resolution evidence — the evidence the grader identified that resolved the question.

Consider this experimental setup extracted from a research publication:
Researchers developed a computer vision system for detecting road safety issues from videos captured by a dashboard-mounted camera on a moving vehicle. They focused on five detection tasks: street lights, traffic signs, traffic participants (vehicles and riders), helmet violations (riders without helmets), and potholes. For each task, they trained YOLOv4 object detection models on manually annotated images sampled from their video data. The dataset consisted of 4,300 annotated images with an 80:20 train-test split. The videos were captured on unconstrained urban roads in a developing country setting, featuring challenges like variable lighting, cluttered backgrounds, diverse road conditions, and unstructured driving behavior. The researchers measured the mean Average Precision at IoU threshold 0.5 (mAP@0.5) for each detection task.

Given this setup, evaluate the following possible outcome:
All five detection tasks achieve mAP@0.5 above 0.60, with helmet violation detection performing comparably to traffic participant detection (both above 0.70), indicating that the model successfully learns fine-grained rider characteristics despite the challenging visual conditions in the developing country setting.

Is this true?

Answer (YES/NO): NO